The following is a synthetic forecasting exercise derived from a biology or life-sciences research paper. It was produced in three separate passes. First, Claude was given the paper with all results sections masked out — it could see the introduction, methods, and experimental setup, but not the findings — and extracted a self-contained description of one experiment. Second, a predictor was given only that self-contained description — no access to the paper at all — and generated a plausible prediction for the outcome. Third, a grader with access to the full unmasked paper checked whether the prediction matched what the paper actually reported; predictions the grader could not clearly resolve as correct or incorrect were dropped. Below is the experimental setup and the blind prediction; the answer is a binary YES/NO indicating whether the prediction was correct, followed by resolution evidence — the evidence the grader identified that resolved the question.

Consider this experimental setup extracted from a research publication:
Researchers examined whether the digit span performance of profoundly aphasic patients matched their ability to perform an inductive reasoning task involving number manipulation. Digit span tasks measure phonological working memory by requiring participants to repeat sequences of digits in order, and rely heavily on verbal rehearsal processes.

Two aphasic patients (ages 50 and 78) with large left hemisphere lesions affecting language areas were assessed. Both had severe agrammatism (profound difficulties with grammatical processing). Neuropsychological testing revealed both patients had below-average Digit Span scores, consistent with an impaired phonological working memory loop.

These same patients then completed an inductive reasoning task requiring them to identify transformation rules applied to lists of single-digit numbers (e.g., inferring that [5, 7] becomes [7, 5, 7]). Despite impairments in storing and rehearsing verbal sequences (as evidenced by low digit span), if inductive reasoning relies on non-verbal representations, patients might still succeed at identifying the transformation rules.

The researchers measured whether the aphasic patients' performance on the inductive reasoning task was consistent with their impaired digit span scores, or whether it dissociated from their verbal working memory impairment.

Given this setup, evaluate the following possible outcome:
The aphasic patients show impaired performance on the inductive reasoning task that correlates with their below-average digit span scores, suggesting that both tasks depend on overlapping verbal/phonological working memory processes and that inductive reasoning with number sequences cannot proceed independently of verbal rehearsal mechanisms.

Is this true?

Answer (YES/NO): NO